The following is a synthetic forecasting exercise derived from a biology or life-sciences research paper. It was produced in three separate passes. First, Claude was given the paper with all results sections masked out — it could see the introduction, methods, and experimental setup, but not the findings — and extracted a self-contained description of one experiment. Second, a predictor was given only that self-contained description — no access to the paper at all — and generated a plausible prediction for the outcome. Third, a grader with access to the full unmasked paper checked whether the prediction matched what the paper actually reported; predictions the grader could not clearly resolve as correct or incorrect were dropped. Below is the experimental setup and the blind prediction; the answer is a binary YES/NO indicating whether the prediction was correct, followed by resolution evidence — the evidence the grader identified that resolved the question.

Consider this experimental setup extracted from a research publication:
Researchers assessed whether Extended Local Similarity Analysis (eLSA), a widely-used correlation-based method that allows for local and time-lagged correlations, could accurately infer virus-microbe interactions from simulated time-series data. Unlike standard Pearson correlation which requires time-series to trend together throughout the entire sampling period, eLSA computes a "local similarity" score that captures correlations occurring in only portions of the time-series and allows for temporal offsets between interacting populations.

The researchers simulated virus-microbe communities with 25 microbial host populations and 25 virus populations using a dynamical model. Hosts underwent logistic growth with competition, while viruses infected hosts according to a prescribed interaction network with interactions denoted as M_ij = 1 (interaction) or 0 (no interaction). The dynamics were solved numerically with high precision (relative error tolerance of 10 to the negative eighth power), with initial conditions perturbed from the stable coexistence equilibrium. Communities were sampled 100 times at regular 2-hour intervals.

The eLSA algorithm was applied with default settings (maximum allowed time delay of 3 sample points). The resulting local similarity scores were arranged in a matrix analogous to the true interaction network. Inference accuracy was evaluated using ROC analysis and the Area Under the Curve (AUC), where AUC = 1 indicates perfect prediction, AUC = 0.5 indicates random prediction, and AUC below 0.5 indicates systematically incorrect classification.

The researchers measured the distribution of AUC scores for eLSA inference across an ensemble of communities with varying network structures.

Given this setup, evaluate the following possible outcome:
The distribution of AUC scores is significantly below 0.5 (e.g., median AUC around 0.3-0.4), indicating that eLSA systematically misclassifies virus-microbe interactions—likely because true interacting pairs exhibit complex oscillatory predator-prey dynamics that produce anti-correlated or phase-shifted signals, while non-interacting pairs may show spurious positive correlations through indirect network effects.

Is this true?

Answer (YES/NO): NO